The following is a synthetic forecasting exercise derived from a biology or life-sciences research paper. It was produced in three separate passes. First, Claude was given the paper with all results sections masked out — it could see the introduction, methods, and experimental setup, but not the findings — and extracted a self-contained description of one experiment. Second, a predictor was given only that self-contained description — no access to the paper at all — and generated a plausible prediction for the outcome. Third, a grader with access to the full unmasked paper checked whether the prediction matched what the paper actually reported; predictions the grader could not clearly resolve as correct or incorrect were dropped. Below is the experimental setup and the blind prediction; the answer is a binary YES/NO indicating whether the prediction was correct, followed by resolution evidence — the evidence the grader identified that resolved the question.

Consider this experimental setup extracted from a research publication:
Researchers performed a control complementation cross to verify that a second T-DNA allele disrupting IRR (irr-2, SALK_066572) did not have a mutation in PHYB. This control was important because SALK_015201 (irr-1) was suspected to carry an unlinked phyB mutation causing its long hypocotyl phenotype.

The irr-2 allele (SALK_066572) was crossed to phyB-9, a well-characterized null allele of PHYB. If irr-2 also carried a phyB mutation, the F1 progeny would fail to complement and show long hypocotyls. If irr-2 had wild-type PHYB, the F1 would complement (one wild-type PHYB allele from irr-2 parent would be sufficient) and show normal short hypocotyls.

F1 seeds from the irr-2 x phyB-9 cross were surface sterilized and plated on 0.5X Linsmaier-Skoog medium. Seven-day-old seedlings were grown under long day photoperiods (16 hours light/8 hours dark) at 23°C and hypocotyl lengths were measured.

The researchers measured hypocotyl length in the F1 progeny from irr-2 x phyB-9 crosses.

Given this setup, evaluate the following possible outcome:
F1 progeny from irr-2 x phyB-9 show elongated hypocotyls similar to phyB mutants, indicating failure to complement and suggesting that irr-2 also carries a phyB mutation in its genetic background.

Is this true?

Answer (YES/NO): NO